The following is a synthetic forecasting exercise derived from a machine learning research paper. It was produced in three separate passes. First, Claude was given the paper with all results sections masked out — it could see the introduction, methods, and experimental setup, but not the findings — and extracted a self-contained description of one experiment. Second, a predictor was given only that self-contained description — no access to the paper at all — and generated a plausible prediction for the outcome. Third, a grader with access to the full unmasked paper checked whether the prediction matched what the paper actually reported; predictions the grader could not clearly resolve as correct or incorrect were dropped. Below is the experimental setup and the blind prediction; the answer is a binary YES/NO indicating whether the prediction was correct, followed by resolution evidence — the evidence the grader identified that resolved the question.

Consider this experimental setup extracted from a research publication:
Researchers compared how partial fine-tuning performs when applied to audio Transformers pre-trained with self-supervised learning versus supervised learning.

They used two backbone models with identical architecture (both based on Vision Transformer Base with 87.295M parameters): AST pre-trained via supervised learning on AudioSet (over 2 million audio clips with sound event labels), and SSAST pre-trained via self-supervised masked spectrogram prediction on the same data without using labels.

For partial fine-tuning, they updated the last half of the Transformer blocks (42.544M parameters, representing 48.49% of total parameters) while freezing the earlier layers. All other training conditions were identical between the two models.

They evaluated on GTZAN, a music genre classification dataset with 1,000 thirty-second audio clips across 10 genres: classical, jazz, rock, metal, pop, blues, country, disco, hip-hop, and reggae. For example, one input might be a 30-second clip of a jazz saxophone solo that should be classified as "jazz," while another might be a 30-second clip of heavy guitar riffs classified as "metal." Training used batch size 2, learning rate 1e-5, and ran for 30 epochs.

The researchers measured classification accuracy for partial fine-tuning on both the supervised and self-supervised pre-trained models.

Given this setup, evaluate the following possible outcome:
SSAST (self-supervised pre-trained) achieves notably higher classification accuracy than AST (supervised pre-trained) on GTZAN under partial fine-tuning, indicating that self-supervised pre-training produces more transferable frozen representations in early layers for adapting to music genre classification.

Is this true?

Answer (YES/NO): NO